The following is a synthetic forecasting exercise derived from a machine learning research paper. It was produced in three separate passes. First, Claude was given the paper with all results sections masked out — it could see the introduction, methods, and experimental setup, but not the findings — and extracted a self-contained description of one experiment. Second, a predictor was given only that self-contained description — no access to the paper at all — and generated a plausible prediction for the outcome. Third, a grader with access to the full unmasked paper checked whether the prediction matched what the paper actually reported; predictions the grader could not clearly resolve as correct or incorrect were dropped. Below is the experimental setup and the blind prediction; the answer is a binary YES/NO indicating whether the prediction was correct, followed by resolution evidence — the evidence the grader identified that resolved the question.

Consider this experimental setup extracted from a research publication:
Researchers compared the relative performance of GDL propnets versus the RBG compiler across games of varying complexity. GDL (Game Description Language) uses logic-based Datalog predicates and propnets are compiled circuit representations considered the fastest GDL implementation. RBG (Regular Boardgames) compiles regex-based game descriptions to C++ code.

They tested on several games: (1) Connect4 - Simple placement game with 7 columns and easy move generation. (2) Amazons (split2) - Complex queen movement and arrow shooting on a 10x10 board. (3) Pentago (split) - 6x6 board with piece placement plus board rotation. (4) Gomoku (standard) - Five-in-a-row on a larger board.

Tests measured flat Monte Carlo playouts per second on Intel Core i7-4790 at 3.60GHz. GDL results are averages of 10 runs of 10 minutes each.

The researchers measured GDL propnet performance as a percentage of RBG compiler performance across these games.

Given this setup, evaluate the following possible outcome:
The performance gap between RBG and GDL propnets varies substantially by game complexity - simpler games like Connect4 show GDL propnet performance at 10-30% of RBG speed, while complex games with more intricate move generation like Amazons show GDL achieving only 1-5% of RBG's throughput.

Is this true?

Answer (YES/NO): NO